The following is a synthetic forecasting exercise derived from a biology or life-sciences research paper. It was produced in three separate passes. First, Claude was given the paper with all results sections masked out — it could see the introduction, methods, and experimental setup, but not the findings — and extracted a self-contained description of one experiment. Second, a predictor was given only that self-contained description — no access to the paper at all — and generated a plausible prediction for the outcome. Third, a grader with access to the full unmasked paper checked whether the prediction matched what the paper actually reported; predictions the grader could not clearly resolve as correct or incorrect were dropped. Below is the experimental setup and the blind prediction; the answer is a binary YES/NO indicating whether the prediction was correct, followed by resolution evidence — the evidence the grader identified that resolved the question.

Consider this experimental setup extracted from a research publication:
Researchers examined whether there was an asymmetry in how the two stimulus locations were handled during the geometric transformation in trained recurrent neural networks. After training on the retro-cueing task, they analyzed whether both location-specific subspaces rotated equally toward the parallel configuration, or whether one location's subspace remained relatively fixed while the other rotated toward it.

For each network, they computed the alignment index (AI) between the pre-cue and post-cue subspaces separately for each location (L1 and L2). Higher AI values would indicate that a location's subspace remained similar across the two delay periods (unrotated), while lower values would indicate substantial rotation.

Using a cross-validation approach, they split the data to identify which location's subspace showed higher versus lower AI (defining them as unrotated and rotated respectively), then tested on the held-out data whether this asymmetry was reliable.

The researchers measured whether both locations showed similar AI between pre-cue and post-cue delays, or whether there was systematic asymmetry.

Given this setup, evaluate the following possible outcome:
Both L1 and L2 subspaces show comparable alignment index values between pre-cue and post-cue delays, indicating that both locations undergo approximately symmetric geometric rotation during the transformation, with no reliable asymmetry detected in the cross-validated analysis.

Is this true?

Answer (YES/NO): NO